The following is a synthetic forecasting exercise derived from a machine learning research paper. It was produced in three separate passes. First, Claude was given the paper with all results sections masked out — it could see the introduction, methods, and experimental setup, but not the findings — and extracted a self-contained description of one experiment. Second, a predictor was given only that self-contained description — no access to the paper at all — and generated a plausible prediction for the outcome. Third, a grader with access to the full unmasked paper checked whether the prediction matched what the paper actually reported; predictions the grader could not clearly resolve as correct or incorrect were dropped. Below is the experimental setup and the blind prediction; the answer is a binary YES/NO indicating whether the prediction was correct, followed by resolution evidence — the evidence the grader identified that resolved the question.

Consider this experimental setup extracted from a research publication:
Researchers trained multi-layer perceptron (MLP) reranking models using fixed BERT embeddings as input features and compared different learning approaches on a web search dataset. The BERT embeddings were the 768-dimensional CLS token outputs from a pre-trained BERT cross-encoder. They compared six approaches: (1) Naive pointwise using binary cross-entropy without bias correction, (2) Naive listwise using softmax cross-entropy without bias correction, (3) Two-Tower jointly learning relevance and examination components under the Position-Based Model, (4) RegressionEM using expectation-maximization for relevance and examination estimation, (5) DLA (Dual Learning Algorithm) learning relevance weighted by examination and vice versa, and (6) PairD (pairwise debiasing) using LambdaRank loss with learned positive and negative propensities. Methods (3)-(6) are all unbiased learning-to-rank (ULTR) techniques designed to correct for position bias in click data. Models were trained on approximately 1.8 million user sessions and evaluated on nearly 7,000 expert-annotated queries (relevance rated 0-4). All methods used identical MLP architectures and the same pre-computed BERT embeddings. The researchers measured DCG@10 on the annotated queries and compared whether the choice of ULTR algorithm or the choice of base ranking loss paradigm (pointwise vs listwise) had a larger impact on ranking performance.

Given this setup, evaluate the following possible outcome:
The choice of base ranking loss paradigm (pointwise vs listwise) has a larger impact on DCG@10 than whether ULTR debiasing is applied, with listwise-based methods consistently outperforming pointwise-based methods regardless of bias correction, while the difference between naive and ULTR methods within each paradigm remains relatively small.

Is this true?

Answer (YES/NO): YES